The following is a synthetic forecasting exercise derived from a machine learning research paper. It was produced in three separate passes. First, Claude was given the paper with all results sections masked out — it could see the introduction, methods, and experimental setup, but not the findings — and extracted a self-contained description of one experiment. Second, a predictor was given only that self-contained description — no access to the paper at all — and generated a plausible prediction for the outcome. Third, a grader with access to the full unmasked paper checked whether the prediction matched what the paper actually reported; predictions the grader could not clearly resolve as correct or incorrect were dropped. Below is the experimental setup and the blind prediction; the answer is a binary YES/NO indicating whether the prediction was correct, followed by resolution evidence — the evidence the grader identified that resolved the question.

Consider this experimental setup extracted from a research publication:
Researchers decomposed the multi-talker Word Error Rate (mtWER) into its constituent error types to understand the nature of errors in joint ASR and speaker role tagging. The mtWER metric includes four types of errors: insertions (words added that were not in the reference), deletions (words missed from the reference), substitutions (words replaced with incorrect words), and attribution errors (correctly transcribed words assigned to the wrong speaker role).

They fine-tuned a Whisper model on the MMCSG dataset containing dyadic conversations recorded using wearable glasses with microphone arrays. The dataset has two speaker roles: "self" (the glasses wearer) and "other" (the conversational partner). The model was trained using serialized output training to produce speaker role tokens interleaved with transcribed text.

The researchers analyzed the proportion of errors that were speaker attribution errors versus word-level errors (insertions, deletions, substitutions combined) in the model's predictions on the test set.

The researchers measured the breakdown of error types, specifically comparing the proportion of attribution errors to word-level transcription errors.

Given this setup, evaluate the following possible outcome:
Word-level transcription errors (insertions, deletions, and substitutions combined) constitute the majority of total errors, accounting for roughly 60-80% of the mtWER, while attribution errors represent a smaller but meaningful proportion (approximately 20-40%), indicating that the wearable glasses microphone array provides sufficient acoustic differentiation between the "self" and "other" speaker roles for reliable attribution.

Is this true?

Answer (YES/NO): NO